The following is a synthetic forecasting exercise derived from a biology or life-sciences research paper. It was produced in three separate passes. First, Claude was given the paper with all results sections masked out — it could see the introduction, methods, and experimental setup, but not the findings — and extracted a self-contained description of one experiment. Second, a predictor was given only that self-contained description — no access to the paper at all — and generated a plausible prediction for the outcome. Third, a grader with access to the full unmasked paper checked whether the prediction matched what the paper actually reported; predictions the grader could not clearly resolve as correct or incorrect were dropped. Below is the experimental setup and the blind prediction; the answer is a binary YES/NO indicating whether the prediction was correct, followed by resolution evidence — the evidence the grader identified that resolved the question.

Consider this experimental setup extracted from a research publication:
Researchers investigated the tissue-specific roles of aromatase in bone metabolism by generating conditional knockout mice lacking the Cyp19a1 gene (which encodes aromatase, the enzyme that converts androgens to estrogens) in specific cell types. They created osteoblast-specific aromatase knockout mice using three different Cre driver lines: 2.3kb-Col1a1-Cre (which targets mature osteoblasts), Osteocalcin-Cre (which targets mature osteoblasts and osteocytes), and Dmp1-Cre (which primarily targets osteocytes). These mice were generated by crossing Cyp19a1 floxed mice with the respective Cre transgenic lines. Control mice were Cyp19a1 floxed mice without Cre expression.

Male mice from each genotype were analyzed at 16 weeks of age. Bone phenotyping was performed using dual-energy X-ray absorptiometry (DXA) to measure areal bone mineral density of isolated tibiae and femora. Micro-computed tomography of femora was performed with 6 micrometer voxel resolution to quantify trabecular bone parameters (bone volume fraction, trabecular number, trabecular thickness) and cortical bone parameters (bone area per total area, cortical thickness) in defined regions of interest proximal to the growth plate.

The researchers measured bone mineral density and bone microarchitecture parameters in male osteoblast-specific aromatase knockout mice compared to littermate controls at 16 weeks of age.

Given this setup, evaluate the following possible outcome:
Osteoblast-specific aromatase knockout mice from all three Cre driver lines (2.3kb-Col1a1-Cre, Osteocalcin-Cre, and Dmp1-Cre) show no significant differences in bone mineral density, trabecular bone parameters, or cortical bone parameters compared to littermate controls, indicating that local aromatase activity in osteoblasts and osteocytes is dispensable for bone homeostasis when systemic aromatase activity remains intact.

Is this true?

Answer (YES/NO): NO